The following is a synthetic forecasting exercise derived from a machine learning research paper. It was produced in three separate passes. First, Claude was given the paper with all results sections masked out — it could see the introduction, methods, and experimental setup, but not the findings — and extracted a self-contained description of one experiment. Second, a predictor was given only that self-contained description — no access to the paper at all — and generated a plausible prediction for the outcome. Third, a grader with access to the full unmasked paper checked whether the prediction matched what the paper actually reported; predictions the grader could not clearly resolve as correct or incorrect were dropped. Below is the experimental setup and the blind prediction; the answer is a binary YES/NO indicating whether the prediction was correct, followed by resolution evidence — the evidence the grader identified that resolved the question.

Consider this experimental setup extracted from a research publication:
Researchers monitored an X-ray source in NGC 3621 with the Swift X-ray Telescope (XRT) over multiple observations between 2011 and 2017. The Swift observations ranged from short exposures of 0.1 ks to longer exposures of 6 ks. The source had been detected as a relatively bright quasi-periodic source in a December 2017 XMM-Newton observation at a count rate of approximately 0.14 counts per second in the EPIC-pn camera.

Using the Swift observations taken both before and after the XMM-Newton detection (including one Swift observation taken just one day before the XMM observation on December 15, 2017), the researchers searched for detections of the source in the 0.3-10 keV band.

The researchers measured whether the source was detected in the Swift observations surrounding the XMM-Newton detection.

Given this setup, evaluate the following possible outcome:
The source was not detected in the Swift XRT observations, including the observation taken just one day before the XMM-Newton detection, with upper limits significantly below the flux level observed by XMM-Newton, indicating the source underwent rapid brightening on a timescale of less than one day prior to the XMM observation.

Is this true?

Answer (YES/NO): NO